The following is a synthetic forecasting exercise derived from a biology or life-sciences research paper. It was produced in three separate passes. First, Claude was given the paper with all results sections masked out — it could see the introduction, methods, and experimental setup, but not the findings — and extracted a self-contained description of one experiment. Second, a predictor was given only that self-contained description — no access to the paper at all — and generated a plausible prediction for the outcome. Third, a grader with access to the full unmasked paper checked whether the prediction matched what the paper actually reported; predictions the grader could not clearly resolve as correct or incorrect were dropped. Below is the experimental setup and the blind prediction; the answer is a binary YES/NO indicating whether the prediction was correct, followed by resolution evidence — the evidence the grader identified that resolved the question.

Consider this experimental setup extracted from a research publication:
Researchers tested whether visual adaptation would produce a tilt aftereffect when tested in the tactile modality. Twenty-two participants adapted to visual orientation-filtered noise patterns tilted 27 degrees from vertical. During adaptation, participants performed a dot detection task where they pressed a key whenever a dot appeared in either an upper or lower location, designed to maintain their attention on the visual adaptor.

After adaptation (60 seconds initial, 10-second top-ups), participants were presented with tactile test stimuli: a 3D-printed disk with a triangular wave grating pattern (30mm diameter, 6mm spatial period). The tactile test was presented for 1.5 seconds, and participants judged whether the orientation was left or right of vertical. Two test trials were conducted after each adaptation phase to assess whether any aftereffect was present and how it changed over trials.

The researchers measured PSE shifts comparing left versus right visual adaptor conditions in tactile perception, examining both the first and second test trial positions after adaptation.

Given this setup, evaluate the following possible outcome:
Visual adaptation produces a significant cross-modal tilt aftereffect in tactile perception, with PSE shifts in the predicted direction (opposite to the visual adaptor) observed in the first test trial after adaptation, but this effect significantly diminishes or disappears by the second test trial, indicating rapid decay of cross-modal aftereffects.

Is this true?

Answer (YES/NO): NO